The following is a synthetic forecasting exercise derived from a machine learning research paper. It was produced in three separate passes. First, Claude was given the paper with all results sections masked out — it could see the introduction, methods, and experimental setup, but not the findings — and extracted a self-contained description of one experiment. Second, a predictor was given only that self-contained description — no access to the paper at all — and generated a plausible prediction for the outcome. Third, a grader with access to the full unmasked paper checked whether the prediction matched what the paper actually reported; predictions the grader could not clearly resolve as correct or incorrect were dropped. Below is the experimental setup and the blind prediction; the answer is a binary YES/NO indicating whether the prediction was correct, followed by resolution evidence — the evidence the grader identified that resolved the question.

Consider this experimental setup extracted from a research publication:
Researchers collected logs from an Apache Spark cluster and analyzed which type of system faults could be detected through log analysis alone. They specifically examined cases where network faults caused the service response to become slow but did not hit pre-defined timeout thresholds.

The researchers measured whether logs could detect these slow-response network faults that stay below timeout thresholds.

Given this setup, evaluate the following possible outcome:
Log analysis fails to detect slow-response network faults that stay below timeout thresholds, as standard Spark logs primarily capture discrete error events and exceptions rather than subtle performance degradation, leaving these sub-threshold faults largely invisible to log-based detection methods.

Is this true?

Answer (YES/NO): YES